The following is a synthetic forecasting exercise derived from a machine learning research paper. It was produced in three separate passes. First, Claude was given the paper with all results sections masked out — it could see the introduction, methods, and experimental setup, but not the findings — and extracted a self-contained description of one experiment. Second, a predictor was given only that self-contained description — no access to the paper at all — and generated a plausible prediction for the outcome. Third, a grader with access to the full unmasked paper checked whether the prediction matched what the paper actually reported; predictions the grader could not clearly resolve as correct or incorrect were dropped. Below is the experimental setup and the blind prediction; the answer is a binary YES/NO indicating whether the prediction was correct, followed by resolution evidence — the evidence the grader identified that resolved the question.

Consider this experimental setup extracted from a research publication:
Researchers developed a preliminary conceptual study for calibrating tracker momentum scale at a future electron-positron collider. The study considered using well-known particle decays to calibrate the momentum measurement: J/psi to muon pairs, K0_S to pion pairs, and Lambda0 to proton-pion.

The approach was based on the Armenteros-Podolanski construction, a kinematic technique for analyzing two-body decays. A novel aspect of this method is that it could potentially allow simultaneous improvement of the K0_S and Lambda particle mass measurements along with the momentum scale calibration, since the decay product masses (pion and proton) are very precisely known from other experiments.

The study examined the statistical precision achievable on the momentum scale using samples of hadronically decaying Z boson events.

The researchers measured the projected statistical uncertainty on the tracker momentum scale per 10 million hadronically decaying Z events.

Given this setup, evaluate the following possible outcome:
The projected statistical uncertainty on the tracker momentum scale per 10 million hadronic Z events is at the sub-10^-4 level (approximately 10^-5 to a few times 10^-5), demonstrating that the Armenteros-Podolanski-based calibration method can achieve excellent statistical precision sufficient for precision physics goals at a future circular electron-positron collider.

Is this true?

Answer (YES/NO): NO